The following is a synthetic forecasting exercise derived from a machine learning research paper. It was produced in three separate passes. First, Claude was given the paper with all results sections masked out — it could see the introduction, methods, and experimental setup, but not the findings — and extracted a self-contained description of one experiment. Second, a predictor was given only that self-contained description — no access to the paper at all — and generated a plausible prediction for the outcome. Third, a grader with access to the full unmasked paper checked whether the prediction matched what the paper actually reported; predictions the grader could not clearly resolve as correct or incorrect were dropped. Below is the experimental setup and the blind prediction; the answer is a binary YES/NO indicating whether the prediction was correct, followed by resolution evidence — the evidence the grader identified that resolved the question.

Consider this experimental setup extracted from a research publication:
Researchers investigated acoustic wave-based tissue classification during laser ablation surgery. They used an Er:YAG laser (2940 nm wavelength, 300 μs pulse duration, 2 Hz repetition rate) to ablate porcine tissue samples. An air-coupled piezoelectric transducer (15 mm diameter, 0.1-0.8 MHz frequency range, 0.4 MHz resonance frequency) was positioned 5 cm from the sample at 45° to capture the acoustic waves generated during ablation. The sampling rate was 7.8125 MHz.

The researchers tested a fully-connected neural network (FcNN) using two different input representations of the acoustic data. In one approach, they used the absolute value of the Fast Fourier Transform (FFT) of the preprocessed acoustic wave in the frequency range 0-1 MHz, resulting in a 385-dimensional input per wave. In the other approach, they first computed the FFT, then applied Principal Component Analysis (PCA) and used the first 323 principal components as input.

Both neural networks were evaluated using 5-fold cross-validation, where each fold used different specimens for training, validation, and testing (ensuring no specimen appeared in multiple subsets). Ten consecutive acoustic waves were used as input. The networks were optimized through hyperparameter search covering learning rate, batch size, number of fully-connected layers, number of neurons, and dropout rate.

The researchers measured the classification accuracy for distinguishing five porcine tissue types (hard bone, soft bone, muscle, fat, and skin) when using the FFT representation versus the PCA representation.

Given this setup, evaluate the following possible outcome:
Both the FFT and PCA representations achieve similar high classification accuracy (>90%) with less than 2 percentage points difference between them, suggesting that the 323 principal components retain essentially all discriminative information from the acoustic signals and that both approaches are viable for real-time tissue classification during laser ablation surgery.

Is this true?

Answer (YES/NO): NO